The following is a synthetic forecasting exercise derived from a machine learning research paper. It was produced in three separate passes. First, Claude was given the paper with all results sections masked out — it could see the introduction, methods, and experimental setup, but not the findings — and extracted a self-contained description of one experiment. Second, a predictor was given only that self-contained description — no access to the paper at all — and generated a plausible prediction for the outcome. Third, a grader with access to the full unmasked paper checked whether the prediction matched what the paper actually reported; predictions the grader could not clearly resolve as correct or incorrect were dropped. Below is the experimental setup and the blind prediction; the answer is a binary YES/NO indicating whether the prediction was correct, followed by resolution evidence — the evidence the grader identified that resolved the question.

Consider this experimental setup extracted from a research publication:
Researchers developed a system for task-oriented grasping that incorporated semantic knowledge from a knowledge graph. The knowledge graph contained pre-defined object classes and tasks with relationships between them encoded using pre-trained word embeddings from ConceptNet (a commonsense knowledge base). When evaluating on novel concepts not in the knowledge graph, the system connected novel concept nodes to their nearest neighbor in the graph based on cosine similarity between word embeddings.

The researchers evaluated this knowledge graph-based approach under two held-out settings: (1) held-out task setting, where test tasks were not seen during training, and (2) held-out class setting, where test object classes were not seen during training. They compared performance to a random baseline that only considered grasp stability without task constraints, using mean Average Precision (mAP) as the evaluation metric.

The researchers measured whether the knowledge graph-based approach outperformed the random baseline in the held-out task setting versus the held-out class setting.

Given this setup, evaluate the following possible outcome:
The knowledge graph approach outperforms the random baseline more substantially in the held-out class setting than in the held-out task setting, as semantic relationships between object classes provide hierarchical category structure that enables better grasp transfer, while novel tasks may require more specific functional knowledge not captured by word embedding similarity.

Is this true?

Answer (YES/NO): NO